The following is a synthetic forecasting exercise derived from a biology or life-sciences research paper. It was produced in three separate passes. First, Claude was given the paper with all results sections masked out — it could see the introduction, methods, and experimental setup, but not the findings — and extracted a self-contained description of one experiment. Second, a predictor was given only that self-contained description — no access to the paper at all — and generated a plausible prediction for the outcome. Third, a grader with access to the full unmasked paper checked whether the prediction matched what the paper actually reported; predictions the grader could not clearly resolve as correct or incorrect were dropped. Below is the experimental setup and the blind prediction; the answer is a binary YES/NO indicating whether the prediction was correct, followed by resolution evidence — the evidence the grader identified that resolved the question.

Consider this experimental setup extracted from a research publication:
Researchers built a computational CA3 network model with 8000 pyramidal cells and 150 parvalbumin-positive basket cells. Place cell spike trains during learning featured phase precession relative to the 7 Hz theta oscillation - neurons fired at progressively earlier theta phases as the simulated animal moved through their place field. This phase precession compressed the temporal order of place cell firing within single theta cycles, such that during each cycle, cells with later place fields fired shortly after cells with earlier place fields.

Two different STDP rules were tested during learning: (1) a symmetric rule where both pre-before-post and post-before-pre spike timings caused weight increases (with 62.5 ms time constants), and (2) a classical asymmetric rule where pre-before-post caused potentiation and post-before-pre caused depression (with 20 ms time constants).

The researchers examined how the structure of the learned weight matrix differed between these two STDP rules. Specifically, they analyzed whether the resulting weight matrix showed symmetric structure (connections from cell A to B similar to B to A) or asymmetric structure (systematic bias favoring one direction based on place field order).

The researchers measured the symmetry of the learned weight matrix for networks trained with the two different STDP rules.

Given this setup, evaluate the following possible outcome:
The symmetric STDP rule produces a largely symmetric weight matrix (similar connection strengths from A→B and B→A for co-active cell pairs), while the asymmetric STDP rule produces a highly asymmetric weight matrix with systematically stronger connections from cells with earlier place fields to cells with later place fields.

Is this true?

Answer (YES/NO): YES